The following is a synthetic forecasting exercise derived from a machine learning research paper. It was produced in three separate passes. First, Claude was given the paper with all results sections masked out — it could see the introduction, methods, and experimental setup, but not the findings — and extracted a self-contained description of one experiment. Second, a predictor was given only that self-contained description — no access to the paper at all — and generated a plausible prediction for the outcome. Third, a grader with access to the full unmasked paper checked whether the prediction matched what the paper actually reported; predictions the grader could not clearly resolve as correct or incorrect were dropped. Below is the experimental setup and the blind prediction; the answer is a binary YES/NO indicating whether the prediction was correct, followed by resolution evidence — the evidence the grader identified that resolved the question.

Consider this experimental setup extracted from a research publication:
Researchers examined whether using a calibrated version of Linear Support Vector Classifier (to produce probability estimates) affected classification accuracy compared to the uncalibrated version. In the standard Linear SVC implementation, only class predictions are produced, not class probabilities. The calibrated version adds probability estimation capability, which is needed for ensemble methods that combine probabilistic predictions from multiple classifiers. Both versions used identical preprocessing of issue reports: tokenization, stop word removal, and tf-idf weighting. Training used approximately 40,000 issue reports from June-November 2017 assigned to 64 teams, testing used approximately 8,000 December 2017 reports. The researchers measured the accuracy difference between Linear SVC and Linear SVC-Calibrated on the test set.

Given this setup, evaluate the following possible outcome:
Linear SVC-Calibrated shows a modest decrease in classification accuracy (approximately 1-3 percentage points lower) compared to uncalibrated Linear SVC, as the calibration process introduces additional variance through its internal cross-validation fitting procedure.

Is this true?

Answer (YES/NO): YES